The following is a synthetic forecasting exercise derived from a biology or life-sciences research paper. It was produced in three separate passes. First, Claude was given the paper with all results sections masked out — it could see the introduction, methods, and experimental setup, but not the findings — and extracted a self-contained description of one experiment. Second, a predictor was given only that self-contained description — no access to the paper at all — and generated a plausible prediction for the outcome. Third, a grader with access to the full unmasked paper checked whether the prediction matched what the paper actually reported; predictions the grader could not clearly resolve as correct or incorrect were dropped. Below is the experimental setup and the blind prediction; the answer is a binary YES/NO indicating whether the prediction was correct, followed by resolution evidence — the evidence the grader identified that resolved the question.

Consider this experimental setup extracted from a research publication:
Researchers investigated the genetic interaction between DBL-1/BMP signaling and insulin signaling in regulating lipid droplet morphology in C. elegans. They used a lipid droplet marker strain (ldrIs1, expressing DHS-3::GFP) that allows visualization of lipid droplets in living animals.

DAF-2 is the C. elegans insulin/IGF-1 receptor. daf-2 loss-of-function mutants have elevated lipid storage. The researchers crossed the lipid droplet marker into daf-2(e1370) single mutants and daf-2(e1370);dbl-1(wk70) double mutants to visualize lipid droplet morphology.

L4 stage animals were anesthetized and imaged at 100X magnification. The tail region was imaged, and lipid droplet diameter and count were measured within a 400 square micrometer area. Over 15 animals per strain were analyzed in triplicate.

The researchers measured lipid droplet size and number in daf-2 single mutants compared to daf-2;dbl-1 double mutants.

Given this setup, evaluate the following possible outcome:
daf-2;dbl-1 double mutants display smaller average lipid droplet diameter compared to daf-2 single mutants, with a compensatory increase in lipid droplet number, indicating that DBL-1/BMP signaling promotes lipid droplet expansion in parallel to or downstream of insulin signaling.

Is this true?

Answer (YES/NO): NO